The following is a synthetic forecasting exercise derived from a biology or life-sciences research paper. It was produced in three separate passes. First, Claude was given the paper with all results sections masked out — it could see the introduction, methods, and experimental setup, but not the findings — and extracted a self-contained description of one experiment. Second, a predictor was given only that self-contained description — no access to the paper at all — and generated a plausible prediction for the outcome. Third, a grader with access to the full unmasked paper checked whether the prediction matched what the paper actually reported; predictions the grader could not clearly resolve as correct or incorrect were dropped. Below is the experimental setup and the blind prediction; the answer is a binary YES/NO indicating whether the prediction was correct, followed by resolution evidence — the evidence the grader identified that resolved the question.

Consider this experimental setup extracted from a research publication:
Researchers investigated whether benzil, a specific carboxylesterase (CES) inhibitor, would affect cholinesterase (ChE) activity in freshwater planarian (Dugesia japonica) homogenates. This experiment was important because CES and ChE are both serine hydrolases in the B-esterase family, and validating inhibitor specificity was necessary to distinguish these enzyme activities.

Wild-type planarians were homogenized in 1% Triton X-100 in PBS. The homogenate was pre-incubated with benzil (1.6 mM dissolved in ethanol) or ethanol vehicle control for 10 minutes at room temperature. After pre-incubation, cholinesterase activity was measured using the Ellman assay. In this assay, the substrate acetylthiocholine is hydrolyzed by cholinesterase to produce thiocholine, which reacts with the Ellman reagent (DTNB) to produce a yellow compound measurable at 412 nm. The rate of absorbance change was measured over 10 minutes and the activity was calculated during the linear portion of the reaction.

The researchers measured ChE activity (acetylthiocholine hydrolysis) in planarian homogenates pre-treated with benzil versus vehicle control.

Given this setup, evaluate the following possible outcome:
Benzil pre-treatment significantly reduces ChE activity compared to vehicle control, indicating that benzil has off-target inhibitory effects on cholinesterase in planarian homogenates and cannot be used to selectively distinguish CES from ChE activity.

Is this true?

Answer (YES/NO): NO